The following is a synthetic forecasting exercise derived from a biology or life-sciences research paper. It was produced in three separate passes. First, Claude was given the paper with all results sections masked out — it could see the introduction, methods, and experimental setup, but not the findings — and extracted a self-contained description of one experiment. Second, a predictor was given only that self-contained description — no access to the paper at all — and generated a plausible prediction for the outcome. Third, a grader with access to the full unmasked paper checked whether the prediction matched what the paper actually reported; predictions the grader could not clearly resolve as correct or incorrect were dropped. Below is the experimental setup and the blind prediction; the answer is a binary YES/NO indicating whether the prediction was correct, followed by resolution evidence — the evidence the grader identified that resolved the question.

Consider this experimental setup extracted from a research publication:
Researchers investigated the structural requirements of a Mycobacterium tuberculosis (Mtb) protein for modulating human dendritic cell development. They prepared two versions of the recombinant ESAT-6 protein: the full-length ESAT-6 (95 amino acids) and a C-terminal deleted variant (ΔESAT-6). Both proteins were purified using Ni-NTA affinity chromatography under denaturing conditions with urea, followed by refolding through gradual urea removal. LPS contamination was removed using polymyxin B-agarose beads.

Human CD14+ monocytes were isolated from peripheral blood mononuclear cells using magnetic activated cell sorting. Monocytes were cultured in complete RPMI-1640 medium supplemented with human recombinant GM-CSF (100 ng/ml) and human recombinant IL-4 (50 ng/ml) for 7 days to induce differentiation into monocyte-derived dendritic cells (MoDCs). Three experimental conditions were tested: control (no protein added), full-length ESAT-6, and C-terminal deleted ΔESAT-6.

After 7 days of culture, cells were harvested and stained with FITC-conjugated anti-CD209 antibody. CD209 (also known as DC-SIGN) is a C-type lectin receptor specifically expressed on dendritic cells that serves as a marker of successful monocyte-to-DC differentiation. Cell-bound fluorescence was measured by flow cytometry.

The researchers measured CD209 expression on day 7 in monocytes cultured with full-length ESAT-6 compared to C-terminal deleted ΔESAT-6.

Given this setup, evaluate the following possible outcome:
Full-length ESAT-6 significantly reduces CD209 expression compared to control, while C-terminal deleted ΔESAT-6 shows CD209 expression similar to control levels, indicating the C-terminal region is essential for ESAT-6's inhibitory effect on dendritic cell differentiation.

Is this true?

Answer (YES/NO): YES